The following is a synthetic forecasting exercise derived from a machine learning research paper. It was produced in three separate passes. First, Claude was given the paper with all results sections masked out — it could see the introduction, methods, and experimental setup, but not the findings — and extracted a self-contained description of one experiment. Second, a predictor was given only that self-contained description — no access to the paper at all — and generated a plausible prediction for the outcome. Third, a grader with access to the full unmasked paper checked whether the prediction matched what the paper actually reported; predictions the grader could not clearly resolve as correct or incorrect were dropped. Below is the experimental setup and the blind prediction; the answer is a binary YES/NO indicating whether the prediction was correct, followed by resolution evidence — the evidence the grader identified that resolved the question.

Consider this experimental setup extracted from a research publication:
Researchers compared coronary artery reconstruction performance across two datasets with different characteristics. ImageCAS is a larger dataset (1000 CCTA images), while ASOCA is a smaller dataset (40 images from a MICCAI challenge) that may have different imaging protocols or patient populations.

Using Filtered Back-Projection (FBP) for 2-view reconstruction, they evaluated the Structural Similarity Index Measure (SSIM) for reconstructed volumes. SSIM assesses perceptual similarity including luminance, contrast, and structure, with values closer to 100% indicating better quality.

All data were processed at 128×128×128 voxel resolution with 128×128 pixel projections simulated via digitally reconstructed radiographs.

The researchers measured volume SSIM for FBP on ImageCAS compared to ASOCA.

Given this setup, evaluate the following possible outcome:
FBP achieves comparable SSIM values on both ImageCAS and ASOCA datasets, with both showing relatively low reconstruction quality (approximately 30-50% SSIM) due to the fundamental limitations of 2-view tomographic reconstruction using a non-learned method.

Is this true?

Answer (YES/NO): NO